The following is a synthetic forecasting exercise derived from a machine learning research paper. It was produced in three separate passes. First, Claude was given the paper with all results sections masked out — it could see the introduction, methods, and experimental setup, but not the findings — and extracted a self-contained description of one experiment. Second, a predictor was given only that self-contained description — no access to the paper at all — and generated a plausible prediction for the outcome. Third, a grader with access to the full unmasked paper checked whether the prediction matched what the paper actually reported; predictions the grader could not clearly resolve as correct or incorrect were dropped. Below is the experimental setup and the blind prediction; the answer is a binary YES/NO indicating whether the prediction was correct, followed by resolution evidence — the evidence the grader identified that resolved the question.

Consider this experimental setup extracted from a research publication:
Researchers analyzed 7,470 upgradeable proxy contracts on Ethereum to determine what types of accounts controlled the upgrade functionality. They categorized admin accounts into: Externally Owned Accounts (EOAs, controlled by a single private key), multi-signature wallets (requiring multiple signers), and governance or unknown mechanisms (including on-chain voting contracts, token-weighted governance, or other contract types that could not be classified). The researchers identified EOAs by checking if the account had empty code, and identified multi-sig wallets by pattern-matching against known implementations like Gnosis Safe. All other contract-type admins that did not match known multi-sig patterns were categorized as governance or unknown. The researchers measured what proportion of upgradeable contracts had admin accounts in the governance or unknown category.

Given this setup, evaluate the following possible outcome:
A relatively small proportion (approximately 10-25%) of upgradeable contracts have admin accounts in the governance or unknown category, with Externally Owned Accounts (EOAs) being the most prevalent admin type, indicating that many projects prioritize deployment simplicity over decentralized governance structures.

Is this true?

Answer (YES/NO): NO